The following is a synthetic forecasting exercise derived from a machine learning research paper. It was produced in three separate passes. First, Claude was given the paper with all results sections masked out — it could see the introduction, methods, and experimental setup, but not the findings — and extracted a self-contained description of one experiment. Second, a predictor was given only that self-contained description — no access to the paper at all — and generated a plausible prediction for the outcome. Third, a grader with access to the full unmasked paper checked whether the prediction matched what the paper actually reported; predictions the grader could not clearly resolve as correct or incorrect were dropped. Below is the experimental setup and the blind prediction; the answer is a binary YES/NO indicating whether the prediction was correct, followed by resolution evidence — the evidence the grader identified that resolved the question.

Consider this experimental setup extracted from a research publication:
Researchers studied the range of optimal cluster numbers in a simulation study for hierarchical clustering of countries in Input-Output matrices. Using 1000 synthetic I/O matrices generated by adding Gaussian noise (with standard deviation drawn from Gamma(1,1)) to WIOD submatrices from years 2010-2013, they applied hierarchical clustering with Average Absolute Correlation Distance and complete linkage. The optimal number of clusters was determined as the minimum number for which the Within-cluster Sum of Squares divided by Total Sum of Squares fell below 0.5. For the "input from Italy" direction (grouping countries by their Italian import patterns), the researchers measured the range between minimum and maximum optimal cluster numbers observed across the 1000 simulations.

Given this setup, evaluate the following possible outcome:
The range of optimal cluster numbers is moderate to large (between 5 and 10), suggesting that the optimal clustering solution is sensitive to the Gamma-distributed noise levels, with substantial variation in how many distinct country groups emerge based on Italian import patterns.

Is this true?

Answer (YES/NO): NO